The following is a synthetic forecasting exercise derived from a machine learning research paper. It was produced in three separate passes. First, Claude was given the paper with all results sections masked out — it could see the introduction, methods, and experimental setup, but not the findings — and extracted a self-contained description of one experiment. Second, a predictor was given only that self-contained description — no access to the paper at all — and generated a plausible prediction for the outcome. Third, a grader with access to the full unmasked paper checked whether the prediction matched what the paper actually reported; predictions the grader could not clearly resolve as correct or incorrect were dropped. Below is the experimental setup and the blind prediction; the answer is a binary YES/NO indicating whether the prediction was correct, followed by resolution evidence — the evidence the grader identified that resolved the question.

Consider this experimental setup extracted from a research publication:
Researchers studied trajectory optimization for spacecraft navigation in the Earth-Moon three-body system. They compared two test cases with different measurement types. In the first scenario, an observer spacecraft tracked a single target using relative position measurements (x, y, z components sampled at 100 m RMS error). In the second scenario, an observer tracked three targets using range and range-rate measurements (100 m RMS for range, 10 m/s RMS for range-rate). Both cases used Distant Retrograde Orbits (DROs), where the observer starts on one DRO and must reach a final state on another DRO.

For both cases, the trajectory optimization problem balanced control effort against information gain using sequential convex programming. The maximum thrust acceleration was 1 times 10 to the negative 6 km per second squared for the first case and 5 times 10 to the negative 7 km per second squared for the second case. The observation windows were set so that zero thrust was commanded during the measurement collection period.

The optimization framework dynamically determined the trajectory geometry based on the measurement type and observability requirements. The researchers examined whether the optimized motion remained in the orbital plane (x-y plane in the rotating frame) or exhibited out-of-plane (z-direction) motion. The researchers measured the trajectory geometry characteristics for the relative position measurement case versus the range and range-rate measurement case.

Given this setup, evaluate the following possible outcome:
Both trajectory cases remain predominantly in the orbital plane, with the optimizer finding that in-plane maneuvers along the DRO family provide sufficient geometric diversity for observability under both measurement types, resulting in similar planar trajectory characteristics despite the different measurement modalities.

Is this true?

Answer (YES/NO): NO